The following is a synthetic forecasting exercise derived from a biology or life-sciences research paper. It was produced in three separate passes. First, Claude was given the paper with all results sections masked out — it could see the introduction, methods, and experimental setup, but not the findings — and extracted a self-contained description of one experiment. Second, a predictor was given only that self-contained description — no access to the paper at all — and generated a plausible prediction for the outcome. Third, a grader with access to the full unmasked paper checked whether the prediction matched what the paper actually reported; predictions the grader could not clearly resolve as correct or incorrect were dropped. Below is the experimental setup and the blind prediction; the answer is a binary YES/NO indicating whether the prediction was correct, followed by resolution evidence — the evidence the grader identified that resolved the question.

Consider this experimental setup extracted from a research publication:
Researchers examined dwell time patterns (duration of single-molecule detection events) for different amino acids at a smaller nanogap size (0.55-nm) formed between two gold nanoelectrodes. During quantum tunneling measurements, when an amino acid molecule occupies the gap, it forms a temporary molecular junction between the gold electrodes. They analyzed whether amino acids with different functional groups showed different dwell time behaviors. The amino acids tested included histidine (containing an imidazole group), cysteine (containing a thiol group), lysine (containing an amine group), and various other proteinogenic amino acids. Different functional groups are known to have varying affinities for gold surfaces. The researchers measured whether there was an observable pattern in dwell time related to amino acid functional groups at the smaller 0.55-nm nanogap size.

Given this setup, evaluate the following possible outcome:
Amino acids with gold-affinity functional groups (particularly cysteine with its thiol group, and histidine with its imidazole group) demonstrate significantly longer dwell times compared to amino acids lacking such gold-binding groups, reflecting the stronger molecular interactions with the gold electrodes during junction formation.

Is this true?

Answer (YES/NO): YES